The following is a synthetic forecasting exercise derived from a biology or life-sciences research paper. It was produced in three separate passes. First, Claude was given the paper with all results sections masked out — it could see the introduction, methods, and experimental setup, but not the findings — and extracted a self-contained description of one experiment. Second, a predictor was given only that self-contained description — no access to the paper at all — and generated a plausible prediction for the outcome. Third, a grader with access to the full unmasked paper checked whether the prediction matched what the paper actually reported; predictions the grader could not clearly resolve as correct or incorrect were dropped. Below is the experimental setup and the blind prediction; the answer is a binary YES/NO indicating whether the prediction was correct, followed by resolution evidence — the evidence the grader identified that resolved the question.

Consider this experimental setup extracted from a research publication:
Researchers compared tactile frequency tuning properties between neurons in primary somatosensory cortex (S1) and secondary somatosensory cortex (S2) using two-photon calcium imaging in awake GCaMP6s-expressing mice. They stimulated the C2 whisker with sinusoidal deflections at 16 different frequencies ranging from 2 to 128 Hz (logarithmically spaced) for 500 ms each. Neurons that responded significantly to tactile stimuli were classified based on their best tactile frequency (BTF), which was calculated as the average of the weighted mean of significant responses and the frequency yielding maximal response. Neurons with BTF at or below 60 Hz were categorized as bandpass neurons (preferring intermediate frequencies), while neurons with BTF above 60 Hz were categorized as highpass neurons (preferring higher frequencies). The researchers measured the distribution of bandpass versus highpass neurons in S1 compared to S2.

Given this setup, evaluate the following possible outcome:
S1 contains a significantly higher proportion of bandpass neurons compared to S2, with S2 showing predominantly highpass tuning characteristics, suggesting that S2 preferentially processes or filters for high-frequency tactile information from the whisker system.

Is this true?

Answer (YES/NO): NO